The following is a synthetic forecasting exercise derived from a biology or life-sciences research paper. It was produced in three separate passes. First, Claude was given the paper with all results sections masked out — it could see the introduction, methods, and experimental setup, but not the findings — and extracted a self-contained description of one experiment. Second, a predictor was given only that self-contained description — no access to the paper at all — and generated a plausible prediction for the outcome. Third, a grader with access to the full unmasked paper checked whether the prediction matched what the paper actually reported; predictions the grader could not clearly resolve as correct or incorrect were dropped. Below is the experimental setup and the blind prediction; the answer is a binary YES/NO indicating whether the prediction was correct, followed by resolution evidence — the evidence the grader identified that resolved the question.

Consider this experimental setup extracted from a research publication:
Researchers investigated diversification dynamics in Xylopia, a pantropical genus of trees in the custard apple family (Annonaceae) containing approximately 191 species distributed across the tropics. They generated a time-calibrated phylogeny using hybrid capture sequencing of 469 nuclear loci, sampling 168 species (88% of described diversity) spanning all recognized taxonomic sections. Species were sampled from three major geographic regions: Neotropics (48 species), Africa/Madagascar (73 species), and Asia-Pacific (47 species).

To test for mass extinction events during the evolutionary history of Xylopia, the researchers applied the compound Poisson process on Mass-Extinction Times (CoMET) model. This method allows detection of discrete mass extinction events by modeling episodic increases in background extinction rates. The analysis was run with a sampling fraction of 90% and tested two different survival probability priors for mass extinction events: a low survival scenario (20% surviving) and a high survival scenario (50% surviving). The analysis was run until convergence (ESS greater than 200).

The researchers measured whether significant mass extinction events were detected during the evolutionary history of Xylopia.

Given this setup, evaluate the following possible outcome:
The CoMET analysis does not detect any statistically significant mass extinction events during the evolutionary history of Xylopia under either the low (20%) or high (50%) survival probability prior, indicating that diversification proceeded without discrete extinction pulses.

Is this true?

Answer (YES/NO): YES